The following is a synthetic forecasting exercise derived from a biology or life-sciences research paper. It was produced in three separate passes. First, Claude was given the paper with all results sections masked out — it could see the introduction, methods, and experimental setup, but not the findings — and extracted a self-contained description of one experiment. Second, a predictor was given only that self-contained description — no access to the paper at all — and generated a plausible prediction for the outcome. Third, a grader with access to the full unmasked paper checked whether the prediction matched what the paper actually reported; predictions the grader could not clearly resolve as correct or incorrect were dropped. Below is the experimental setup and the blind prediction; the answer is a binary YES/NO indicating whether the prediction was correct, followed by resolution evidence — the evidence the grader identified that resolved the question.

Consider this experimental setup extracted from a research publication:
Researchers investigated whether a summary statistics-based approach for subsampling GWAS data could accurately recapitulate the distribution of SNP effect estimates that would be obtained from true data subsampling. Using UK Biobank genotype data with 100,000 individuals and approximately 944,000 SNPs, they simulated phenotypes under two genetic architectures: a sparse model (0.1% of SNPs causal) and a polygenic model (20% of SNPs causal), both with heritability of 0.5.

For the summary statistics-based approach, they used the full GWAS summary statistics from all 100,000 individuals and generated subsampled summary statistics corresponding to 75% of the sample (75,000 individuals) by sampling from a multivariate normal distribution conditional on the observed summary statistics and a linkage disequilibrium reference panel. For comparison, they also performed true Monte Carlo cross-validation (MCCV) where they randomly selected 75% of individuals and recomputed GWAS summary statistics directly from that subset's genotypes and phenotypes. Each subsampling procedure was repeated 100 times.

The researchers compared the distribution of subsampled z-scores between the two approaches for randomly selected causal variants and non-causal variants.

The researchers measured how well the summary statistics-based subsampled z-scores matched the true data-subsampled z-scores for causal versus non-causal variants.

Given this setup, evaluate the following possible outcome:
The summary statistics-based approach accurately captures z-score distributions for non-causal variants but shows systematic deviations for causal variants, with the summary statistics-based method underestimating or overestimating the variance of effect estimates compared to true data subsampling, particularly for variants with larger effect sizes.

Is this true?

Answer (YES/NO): NO